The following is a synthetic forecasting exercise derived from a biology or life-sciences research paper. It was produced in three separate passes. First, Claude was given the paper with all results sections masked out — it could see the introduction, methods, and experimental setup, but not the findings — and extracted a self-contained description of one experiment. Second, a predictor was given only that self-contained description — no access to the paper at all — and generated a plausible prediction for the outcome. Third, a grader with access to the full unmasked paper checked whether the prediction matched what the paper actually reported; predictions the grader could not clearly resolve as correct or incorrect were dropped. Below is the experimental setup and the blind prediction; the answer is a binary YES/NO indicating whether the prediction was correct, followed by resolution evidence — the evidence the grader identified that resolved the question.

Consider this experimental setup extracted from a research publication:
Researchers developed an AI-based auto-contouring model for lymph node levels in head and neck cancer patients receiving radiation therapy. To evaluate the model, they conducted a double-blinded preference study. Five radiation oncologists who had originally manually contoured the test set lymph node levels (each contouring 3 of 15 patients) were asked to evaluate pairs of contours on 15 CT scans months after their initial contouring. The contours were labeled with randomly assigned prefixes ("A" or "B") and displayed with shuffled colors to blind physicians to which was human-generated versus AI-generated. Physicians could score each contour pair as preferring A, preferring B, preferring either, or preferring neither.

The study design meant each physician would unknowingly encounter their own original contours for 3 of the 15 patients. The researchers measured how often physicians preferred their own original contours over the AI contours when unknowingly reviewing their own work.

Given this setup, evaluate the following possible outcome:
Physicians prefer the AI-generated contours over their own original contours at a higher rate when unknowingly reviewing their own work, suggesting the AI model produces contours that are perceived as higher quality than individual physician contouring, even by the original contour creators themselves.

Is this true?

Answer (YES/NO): YES